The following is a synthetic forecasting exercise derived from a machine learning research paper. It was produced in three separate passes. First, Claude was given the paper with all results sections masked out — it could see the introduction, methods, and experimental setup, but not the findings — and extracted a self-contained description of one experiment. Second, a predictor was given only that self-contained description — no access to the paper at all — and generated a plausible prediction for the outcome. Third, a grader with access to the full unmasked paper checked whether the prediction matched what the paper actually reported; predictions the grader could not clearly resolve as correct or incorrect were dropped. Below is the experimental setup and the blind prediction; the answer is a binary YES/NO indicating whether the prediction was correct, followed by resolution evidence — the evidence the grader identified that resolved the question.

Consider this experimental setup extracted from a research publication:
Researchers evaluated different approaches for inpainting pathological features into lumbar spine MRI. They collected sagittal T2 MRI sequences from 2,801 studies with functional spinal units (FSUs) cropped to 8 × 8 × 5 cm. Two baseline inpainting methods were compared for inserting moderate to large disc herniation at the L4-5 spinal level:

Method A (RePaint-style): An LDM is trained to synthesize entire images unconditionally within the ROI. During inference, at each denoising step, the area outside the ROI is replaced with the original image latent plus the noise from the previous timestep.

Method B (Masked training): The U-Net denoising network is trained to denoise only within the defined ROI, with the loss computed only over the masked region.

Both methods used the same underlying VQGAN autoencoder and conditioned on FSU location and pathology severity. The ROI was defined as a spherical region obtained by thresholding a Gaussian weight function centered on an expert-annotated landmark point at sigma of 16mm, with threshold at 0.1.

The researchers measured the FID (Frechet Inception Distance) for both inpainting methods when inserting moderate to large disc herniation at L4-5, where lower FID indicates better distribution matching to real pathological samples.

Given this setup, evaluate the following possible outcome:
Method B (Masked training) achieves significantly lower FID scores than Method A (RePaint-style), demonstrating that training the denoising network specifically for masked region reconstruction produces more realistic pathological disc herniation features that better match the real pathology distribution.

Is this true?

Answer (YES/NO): YES